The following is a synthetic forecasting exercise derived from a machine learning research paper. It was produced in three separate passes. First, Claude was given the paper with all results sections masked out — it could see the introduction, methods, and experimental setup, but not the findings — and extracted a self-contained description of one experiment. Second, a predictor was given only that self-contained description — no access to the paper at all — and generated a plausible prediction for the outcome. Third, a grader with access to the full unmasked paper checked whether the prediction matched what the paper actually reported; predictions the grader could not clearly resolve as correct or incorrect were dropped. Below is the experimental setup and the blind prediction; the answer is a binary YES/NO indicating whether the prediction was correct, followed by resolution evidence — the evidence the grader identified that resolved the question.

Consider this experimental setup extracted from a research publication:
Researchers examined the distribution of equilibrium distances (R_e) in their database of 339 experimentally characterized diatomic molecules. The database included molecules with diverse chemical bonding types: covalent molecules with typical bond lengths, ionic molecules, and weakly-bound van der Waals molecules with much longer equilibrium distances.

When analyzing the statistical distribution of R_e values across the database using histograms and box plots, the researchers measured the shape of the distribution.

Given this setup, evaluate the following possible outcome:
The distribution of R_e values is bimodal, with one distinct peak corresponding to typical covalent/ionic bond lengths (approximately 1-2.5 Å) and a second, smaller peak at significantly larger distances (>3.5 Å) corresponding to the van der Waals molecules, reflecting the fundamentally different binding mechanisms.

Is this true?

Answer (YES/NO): NO